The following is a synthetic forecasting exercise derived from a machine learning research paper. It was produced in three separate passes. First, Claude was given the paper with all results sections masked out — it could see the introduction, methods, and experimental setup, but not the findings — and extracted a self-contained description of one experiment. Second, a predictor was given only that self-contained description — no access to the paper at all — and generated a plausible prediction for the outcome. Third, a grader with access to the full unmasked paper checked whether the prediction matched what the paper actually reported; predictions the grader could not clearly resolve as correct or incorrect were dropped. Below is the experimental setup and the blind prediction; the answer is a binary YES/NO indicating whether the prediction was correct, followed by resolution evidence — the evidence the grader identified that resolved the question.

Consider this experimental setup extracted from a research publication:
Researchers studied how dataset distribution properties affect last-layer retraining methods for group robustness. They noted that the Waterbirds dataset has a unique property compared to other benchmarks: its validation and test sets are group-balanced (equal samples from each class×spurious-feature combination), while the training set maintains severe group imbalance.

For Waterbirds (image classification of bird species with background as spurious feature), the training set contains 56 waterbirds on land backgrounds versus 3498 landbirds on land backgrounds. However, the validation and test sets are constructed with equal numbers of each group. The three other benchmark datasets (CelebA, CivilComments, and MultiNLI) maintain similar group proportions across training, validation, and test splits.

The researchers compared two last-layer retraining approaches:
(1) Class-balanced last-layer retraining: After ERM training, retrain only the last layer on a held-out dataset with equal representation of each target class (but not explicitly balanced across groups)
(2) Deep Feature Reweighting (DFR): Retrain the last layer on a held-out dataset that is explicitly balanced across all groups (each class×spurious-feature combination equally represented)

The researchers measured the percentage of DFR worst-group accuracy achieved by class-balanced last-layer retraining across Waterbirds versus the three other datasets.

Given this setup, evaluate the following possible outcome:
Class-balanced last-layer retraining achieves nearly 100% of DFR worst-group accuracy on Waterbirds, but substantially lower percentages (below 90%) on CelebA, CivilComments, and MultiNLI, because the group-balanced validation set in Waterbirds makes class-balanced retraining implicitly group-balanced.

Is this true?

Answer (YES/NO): NO